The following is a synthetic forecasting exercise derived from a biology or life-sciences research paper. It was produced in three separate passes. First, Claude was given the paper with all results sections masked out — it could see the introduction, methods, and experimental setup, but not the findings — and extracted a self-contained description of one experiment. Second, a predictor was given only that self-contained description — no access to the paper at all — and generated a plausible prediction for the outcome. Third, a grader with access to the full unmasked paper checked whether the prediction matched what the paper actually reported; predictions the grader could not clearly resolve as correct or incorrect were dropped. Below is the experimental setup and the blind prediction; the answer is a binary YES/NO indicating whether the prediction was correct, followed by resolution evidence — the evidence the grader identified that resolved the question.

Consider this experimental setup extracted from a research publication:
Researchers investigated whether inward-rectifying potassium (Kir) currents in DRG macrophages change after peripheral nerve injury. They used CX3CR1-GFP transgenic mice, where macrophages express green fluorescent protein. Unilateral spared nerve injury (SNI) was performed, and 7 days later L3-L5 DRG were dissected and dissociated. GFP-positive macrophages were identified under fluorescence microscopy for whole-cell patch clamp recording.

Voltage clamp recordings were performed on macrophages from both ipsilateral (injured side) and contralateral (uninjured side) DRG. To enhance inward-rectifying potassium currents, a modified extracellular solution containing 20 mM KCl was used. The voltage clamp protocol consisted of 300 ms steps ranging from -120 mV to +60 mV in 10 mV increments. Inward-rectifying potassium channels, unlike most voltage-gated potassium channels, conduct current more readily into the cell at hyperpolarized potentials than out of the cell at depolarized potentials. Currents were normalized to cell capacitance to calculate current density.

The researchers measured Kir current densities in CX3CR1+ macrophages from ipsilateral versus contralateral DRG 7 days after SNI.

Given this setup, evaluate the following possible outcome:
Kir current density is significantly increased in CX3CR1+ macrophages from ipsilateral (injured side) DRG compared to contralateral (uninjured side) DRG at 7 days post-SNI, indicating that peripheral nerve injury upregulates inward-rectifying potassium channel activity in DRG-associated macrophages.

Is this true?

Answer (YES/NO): YES